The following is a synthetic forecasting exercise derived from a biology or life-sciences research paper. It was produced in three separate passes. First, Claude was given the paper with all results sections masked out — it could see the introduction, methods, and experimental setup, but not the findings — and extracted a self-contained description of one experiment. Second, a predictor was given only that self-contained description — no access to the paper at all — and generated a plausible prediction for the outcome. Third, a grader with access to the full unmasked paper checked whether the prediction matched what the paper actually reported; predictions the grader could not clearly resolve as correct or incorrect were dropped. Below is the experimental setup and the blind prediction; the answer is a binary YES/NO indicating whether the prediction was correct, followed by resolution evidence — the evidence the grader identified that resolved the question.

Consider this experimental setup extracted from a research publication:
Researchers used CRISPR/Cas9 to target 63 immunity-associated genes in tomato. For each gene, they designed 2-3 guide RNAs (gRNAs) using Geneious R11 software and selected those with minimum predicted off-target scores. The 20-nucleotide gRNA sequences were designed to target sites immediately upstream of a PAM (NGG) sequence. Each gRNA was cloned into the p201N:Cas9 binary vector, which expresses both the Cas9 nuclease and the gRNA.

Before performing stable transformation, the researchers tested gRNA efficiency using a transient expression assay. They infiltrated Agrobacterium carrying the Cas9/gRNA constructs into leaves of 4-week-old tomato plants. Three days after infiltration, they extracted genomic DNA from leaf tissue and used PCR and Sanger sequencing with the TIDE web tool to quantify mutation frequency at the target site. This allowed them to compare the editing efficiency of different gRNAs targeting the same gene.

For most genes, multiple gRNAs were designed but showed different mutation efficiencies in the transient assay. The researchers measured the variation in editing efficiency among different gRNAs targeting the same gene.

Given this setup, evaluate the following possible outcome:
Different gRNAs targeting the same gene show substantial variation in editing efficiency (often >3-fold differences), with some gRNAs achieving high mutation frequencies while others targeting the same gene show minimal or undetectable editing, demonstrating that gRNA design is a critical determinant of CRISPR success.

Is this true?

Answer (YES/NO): YES